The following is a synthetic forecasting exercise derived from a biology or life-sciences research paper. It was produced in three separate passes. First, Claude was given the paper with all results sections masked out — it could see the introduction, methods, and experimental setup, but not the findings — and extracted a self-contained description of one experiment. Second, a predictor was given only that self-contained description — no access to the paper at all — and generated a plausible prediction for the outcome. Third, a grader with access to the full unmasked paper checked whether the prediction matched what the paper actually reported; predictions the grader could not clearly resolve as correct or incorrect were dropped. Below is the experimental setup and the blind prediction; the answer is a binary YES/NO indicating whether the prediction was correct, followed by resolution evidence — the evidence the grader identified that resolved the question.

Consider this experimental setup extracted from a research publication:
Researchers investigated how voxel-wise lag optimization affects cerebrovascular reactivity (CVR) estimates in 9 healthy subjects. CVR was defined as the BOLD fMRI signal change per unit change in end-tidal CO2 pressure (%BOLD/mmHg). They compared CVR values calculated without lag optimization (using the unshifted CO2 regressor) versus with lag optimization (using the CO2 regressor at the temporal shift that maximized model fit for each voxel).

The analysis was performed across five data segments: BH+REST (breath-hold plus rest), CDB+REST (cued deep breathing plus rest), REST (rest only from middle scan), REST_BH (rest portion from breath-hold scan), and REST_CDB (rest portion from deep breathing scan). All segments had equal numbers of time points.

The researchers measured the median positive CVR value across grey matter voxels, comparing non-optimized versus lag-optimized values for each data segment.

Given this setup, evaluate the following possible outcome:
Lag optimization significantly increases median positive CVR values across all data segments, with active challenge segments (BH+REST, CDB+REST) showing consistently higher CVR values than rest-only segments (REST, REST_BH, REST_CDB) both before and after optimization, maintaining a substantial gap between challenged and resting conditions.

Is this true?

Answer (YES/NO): NO